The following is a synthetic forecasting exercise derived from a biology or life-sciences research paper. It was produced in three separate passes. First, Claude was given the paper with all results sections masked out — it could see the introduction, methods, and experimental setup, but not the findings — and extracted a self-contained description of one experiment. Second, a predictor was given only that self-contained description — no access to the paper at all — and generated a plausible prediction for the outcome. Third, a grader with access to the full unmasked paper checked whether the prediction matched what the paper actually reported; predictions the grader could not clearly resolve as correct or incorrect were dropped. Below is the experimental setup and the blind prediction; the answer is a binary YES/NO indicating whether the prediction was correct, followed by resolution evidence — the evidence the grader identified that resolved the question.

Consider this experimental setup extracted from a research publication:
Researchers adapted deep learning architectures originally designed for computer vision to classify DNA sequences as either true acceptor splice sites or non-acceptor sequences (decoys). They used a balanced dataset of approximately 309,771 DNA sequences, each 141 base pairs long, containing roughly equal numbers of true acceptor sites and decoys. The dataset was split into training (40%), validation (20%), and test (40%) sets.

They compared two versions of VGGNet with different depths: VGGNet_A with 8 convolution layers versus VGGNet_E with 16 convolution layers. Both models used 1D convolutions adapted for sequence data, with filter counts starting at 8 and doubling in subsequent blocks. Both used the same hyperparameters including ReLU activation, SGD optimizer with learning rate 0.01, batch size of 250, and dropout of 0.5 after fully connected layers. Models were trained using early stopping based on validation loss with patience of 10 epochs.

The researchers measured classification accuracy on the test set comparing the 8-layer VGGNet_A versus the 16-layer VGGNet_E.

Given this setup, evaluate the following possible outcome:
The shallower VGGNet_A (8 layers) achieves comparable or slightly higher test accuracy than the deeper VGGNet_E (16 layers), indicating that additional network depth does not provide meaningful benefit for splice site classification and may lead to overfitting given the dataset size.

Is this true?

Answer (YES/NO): YES